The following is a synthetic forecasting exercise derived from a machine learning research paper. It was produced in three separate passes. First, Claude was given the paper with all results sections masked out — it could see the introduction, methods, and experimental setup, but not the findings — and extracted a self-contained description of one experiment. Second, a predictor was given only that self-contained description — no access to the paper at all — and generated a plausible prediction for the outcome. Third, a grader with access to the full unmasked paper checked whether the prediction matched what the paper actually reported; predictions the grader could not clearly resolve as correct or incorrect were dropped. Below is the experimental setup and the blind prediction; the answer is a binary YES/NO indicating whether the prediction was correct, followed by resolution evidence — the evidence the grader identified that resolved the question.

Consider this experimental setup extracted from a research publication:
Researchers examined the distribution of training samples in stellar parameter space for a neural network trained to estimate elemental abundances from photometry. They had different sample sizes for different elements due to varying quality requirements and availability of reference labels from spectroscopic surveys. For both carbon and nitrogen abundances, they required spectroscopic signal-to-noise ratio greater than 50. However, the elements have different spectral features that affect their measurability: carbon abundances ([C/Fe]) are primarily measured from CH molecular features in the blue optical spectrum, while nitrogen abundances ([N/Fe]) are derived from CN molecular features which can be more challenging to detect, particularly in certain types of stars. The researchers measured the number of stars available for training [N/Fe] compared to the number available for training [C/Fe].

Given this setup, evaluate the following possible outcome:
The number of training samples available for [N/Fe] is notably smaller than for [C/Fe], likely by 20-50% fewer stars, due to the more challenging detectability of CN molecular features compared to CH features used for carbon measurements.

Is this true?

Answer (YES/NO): YES